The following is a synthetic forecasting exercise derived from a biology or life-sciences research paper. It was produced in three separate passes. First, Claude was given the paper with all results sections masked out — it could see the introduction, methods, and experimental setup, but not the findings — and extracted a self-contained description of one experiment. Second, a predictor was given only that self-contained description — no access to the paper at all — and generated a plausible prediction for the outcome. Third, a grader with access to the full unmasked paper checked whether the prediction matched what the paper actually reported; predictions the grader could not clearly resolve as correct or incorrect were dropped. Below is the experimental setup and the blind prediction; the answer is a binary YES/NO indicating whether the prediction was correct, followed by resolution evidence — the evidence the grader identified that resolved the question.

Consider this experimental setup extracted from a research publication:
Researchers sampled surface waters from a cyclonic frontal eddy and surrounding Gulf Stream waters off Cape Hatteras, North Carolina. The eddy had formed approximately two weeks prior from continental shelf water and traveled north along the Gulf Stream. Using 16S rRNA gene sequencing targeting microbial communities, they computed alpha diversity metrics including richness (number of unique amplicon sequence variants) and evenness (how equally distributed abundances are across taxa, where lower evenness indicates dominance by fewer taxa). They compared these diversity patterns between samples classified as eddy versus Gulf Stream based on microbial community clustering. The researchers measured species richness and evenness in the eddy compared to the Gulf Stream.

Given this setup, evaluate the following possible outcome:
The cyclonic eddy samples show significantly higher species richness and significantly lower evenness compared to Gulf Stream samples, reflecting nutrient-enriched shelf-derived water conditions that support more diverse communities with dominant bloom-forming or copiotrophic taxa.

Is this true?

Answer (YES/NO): NO